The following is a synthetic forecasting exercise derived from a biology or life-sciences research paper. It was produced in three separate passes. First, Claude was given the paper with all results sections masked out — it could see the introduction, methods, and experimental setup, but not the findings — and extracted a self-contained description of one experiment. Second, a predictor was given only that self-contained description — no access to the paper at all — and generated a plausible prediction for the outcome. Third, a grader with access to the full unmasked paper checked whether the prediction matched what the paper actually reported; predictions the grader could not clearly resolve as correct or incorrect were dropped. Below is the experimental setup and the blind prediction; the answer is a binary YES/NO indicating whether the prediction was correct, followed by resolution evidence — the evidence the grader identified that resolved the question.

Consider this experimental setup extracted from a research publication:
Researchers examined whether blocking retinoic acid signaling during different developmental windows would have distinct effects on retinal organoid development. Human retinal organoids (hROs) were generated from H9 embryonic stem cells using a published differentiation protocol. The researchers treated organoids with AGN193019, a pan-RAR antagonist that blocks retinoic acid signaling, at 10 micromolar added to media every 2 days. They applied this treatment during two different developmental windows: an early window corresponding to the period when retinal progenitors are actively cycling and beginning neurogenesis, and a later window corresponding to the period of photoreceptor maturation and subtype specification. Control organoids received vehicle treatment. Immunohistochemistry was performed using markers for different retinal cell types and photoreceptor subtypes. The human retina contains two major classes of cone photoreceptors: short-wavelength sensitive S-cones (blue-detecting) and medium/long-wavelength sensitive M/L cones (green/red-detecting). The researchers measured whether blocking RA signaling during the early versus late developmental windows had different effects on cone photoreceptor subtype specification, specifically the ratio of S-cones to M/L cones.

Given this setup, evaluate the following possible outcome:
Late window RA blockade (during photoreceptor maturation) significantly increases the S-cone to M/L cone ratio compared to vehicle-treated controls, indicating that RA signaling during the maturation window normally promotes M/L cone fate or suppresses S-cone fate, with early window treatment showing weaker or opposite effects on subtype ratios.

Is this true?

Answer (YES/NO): NO